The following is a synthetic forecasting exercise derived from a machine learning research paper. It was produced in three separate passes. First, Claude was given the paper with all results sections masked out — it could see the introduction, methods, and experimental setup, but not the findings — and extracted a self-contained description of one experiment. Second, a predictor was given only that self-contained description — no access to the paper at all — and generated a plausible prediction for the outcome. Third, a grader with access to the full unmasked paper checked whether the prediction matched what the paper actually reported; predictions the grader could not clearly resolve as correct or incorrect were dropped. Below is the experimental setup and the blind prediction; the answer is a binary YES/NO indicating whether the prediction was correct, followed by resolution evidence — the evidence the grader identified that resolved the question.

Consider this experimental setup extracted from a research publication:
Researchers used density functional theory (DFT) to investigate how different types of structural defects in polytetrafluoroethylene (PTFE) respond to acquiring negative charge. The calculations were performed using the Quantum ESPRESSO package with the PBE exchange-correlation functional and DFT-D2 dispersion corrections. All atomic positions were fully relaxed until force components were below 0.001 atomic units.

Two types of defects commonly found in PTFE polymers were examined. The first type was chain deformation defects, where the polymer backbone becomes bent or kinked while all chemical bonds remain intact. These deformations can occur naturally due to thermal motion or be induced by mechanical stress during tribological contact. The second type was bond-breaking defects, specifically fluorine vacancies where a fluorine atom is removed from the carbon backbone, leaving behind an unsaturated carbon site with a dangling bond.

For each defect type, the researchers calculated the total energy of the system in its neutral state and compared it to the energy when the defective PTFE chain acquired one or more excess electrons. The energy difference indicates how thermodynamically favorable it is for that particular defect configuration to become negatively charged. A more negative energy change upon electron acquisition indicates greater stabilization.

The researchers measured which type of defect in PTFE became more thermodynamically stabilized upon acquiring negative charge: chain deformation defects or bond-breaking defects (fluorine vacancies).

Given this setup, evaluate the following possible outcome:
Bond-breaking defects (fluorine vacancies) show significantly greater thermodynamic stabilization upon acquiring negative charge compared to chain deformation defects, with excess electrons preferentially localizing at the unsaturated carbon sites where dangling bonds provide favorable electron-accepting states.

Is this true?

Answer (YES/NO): NO